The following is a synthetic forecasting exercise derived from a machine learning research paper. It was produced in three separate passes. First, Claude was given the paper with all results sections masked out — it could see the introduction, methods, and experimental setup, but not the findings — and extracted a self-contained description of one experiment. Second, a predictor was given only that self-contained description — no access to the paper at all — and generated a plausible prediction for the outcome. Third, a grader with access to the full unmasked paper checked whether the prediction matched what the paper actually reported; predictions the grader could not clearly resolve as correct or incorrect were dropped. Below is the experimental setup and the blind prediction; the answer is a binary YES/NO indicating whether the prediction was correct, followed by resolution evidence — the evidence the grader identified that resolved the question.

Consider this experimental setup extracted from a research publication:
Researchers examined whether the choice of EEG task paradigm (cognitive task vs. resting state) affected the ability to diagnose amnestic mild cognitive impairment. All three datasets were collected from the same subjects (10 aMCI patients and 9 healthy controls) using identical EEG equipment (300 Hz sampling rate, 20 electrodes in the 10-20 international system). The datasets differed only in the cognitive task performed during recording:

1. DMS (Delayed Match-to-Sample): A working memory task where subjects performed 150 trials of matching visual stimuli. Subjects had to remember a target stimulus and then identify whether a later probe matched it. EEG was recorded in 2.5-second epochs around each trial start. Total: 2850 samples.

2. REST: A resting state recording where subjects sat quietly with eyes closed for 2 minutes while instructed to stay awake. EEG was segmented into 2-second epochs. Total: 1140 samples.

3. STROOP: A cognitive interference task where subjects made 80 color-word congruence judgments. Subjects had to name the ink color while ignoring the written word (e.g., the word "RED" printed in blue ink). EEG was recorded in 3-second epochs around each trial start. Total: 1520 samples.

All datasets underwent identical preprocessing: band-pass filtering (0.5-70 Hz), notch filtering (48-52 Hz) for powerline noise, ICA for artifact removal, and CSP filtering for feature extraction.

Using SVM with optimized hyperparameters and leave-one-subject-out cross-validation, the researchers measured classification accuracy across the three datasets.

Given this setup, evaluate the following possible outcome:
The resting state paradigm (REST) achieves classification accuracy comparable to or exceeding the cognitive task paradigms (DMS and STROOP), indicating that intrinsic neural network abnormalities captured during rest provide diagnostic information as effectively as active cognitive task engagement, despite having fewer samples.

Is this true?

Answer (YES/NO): NO